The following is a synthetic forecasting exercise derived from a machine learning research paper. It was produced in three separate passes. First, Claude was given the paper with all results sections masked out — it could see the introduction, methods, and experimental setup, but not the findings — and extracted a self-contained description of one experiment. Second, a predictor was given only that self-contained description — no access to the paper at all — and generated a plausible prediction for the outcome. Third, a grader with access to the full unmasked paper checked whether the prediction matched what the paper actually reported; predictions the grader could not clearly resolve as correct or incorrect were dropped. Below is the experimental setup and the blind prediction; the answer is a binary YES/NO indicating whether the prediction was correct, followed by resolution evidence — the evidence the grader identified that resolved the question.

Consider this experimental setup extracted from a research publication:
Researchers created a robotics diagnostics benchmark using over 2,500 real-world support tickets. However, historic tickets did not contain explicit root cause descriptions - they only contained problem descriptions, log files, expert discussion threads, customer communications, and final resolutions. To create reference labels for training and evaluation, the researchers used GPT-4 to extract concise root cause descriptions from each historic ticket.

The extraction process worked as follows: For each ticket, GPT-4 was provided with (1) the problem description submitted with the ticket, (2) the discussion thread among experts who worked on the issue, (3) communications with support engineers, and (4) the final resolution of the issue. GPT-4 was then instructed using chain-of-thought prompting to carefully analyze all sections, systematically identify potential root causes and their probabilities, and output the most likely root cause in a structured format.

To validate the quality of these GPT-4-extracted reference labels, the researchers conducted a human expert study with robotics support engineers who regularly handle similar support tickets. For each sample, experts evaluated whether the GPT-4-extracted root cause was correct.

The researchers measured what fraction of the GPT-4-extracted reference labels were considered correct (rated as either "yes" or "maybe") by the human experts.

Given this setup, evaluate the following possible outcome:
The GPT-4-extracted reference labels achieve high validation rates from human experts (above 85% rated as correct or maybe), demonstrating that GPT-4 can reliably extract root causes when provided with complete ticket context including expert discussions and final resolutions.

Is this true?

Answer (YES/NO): NO